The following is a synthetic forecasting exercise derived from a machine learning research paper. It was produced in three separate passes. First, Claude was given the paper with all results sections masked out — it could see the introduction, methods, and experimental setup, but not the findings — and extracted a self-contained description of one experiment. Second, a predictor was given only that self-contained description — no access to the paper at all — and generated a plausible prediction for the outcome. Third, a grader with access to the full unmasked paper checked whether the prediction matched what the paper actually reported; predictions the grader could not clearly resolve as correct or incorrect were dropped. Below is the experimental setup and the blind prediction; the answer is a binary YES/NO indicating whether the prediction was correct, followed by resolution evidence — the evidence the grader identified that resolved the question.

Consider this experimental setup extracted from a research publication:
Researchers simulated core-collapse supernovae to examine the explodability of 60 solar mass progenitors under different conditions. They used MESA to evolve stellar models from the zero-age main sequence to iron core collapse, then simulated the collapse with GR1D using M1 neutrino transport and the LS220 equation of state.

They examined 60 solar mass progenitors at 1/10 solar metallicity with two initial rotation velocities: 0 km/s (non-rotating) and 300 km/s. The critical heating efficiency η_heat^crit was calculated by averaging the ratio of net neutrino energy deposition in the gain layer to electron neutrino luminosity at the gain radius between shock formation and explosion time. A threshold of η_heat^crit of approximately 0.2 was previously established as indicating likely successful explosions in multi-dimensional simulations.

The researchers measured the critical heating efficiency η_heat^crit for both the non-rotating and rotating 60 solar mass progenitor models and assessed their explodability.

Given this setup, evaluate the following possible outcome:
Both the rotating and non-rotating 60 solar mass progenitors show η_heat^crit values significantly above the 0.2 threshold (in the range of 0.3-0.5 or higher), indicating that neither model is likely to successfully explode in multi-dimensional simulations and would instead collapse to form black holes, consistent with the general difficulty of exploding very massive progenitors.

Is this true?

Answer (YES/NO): NO